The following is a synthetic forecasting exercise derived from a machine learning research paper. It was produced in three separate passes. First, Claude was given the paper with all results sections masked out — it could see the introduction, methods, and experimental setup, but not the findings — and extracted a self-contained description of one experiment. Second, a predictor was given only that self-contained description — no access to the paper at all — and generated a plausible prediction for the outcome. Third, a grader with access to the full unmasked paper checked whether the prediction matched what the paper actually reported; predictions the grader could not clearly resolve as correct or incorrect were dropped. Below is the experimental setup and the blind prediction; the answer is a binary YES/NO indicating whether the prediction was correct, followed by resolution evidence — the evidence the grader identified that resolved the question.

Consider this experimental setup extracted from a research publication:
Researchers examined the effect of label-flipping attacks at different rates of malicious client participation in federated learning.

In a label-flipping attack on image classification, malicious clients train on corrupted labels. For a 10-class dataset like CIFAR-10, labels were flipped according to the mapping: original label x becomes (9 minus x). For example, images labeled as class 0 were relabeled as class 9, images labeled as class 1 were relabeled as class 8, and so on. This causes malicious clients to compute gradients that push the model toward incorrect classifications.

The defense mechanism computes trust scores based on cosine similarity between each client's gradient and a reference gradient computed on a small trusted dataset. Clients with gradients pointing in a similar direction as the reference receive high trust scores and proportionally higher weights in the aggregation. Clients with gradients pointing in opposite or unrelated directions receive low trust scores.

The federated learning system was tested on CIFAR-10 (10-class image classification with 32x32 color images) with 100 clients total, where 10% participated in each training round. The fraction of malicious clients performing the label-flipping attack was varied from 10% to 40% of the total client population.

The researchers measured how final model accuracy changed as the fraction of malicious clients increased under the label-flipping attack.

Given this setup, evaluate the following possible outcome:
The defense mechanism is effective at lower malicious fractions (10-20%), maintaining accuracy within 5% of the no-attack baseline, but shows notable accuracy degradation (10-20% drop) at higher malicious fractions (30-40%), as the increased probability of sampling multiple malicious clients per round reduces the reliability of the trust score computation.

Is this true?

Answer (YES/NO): NO